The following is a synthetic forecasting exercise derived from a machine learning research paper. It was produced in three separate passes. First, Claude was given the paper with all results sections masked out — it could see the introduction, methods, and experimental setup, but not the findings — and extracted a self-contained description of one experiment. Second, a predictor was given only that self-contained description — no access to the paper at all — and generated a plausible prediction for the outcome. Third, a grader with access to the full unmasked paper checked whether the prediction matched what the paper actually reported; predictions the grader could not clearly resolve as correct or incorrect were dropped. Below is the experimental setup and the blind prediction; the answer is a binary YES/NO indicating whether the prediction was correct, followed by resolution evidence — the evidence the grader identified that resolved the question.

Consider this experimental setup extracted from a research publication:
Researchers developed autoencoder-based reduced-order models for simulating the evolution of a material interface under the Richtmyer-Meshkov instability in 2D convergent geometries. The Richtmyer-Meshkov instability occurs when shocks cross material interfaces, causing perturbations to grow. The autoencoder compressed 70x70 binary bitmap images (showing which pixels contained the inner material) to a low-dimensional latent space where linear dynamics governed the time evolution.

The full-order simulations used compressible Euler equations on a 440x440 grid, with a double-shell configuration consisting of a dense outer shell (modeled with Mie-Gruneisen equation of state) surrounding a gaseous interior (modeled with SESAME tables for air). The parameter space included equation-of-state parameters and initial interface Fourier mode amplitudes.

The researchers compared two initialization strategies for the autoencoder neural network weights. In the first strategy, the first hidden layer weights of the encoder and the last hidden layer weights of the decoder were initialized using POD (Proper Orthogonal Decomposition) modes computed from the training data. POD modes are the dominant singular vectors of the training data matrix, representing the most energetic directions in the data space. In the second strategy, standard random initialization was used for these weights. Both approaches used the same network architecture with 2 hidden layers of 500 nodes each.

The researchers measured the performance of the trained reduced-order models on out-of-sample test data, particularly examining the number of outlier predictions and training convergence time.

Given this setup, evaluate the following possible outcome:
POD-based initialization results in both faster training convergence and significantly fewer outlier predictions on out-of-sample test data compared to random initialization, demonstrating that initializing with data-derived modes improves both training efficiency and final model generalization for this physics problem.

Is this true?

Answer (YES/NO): YES